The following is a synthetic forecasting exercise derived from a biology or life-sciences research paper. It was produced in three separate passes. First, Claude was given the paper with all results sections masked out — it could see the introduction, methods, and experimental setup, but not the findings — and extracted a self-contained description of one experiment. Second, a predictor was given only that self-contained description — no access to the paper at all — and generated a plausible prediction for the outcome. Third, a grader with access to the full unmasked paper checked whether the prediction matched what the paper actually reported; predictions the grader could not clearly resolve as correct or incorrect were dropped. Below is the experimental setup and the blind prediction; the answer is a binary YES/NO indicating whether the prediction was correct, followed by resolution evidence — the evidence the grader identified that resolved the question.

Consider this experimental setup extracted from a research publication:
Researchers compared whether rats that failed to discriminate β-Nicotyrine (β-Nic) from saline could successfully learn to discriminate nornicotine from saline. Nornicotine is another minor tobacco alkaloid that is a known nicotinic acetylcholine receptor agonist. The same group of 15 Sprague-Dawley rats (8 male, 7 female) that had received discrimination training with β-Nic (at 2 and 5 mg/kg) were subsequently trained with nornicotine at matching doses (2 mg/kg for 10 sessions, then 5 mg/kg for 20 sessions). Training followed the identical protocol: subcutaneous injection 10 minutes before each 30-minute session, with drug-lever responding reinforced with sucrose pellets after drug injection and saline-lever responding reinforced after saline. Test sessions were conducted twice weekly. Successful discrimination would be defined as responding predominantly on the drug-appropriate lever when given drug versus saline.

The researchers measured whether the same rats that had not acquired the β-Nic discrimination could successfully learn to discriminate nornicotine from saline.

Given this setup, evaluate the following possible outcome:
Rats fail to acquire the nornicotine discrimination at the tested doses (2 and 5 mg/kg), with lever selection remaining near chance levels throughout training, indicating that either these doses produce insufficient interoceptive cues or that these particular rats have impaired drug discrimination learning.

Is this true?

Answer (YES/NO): NO